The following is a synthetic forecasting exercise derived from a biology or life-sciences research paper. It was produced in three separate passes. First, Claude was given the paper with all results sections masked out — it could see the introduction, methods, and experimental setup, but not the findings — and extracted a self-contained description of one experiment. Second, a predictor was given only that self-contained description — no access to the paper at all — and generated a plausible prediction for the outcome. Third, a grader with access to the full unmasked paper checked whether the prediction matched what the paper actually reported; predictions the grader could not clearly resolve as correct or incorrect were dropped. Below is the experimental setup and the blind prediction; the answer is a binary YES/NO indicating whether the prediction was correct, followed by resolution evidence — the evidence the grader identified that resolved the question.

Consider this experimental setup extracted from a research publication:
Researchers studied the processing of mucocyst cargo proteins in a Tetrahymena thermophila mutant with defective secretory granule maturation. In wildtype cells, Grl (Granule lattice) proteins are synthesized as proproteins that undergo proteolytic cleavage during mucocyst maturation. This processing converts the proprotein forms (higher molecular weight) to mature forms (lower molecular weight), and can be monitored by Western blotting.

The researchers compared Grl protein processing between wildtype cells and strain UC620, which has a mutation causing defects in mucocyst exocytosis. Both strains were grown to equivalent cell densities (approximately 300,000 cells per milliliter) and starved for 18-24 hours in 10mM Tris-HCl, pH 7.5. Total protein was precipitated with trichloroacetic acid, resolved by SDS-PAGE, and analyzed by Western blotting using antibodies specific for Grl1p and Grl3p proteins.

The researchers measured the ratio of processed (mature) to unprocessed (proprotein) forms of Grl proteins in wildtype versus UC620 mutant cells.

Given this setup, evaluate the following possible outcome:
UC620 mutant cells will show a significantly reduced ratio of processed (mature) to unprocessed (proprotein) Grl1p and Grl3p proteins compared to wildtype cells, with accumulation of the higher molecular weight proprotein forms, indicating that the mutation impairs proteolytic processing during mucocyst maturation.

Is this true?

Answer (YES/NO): YES